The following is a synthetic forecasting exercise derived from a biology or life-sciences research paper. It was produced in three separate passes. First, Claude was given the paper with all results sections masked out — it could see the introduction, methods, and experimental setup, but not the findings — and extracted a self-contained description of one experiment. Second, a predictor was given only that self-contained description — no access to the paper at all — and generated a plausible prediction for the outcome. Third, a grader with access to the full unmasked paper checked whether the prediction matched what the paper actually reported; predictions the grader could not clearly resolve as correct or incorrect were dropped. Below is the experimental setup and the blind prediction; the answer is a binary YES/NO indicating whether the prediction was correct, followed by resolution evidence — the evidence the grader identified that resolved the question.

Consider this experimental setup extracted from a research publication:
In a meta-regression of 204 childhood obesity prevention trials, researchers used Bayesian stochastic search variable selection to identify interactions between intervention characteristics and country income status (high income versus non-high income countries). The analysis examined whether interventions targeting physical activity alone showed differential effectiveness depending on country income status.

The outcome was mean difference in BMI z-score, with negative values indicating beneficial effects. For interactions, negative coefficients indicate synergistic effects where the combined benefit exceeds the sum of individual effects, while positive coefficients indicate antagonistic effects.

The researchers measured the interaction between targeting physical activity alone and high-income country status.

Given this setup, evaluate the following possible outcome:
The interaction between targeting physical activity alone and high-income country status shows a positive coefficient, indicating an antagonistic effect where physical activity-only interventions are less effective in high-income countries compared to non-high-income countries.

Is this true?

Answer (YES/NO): YES